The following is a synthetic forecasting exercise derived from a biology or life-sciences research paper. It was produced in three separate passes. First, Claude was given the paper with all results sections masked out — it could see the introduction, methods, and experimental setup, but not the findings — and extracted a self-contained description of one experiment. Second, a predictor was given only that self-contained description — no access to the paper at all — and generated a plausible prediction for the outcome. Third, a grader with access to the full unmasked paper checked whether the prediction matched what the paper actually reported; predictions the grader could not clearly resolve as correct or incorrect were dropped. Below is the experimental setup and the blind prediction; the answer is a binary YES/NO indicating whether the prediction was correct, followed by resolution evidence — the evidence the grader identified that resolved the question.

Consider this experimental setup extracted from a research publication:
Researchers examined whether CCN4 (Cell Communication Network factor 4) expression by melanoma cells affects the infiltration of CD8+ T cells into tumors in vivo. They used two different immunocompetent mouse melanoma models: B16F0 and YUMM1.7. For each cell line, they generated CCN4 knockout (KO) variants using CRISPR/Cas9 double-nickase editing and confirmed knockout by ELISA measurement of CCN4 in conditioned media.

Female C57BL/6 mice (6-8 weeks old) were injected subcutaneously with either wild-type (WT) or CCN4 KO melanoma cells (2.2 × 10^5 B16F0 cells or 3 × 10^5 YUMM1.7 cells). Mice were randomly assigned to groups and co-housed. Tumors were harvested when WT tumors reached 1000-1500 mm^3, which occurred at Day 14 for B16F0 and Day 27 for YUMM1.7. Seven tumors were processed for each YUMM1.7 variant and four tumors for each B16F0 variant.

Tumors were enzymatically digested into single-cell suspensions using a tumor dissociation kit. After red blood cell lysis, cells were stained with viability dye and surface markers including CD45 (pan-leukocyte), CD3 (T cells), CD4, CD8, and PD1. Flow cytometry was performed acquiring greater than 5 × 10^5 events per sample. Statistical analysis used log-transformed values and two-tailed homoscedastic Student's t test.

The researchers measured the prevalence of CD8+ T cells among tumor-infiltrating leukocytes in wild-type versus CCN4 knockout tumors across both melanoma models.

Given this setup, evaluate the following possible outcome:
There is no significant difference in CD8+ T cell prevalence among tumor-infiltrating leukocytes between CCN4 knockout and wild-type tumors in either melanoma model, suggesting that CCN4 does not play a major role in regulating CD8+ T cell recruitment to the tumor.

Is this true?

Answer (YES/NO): NO